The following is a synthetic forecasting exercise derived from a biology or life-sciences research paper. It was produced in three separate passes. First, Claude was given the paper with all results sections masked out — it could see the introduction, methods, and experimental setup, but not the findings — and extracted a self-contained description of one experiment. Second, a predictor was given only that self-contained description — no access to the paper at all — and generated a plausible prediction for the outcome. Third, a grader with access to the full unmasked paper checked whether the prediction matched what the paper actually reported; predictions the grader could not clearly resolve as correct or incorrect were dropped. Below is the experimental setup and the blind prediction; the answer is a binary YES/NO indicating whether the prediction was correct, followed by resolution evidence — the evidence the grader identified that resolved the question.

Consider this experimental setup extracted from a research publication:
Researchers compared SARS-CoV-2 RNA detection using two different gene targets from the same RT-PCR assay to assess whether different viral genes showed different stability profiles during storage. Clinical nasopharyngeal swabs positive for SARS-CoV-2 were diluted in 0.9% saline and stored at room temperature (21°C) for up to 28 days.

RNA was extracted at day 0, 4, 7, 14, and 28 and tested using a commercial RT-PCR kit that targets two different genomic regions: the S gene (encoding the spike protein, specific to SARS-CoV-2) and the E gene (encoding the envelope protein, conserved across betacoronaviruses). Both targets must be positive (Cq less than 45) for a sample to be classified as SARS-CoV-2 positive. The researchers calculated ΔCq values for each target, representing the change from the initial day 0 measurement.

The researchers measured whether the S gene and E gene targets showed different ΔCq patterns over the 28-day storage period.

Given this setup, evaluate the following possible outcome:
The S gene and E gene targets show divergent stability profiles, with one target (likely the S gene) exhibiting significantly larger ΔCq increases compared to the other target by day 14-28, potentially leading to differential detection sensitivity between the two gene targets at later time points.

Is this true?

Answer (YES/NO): NO